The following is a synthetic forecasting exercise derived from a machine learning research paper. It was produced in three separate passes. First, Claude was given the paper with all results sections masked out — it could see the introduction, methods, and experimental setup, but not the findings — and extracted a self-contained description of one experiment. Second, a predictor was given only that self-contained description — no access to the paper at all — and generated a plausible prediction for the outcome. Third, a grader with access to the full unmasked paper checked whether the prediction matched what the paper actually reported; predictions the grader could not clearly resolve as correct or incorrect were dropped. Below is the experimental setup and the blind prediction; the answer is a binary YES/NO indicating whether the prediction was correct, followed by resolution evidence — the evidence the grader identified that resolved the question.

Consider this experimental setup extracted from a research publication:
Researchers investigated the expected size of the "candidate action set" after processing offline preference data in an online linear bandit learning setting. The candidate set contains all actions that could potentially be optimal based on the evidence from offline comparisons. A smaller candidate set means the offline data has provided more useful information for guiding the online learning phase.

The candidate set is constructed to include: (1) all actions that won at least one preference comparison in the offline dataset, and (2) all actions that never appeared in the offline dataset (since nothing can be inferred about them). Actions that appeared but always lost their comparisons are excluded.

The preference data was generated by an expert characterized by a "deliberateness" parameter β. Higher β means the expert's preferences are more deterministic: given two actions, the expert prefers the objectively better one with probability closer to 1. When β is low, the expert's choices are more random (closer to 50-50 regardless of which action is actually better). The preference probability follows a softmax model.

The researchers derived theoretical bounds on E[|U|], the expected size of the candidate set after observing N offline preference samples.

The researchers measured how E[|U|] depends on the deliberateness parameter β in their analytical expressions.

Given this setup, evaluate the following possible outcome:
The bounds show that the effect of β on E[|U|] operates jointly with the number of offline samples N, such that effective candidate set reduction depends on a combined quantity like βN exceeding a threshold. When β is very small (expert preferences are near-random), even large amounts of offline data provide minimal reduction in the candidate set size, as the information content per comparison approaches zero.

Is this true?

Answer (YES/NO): NO